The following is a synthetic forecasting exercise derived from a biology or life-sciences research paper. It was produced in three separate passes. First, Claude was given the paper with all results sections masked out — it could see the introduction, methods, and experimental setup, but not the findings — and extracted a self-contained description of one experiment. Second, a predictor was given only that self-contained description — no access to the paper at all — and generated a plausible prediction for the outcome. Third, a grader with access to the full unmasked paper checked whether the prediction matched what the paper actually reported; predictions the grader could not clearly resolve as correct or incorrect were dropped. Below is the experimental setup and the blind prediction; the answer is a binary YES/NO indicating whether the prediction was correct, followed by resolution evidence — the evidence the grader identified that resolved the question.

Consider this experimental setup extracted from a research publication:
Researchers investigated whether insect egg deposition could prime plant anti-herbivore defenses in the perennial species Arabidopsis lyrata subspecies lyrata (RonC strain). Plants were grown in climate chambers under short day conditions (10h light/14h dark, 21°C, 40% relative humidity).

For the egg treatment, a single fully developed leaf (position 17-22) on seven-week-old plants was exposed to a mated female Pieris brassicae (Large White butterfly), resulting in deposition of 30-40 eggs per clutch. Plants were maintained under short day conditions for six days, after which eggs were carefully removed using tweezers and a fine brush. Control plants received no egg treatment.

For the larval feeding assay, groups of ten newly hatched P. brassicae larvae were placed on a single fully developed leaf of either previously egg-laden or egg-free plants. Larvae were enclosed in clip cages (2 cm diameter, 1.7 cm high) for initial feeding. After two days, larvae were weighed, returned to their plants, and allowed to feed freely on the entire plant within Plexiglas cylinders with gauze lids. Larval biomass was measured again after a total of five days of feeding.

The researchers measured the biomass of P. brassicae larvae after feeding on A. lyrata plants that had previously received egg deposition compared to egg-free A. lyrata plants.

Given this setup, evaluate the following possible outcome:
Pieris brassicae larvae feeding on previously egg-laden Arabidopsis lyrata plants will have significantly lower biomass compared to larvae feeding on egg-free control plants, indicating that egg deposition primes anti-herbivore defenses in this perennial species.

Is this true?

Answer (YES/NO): NO